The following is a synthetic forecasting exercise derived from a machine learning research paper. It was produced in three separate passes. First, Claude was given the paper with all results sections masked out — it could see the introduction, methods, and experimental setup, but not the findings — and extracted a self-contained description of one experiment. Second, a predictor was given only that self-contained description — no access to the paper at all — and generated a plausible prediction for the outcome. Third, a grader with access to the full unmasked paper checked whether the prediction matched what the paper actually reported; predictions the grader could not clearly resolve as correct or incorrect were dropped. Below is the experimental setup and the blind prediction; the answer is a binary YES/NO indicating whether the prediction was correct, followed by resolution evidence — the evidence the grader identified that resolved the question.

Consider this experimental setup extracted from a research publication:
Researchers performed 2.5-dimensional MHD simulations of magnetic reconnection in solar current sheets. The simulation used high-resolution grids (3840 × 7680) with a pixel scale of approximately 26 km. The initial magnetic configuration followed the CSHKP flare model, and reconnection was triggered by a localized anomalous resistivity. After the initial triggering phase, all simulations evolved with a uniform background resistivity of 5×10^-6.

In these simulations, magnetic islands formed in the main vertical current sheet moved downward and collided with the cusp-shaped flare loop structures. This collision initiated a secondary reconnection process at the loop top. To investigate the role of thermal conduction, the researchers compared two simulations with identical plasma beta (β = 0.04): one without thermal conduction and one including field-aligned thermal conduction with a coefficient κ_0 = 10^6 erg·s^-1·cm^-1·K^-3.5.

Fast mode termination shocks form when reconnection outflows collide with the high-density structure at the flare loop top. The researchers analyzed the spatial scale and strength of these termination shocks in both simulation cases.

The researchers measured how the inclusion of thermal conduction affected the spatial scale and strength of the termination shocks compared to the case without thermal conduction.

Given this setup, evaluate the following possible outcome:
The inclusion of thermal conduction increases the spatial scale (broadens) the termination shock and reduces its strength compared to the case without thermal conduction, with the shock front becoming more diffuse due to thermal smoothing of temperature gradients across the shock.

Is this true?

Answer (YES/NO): NO